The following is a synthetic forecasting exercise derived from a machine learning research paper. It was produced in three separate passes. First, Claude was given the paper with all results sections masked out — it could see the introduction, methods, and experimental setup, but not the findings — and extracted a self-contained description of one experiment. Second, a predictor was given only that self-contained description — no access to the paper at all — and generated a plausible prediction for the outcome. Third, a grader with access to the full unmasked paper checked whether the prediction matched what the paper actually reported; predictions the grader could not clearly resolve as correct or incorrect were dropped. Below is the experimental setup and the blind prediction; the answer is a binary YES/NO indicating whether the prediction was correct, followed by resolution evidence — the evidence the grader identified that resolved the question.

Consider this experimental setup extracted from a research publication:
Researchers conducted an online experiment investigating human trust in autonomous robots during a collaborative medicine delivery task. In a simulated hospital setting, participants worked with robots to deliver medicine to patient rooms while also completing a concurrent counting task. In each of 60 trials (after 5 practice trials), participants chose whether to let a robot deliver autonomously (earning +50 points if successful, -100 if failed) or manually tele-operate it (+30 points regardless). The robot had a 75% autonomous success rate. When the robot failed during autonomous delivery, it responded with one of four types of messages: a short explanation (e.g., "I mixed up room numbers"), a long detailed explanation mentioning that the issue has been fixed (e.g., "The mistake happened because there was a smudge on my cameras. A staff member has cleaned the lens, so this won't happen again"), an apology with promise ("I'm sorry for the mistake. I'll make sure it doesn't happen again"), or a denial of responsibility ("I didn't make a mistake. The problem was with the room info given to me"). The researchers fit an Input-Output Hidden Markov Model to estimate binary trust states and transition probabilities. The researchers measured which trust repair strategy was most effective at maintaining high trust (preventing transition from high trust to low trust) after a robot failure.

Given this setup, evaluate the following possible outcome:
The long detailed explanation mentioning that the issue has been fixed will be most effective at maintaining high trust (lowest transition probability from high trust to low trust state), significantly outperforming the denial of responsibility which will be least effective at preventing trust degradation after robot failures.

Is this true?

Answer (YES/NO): NO